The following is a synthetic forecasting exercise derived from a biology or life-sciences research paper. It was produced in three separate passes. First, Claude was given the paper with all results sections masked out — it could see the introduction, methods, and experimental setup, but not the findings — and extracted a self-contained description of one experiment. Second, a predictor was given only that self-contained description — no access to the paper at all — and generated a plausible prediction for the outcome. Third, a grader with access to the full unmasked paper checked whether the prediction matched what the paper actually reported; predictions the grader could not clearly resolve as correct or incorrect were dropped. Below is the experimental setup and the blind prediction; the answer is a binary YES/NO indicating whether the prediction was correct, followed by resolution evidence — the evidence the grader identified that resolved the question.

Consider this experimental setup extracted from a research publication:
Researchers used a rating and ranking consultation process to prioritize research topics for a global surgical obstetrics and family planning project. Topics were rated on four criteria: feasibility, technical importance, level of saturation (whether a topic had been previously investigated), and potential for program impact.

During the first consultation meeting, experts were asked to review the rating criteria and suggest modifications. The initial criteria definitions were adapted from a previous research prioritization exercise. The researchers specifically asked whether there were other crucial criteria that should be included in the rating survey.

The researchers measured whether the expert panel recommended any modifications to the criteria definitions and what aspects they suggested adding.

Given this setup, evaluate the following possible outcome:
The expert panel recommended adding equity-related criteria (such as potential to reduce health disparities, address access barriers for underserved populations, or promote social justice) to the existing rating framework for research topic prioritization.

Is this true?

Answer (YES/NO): NO